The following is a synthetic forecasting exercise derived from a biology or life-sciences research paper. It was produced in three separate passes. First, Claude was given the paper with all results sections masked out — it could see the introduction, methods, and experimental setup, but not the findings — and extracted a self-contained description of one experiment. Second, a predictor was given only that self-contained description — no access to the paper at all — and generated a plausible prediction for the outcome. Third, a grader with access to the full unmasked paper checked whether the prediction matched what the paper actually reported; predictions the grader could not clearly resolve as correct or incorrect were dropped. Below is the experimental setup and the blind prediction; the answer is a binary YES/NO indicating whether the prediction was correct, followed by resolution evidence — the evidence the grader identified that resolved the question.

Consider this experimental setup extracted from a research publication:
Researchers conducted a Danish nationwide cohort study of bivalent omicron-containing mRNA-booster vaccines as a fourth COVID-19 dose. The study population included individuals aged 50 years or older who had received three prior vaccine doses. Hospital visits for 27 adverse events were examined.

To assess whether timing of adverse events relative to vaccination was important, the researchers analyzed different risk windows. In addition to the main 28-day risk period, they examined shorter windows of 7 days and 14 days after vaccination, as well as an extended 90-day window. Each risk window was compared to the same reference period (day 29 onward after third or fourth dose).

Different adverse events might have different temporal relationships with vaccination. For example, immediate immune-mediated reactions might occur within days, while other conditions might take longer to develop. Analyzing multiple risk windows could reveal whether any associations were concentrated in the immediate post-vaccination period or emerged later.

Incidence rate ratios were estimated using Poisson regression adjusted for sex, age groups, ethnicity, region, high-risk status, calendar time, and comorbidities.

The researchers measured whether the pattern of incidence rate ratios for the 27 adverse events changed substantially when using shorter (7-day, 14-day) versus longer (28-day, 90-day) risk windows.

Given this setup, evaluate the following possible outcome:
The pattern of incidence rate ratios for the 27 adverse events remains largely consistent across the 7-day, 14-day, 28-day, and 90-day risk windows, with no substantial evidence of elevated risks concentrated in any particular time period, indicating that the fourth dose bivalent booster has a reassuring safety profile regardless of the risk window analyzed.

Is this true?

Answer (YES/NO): NO